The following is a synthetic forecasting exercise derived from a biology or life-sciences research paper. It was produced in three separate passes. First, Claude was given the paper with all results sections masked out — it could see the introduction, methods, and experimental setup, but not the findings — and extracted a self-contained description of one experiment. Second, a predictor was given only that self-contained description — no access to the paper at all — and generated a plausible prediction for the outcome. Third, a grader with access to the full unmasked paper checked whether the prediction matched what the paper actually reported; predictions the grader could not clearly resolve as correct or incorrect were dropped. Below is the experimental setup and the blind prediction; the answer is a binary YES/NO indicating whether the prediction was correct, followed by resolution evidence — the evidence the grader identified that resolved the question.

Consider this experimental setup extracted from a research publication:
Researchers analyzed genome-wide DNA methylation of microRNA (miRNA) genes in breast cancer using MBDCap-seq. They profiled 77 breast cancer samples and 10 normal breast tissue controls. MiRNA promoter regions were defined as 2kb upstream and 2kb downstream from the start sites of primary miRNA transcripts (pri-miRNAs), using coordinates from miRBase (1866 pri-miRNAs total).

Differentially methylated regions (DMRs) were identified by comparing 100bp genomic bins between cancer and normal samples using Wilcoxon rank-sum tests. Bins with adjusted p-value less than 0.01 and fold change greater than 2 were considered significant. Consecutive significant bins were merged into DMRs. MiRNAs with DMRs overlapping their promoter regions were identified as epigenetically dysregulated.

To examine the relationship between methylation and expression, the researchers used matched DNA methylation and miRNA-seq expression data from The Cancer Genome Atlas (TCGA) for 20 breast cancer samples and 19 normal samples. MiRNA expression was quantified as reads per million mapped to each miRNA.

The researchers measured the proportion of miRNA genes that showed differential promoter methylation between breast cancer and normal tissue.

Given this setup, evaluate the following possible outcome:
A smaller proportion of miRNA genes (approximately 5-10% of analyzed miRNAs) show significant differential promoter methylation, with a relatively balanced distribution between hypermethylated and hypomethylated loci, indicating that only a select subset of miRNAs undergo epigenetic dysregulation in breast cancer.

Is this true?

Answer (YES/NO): NO